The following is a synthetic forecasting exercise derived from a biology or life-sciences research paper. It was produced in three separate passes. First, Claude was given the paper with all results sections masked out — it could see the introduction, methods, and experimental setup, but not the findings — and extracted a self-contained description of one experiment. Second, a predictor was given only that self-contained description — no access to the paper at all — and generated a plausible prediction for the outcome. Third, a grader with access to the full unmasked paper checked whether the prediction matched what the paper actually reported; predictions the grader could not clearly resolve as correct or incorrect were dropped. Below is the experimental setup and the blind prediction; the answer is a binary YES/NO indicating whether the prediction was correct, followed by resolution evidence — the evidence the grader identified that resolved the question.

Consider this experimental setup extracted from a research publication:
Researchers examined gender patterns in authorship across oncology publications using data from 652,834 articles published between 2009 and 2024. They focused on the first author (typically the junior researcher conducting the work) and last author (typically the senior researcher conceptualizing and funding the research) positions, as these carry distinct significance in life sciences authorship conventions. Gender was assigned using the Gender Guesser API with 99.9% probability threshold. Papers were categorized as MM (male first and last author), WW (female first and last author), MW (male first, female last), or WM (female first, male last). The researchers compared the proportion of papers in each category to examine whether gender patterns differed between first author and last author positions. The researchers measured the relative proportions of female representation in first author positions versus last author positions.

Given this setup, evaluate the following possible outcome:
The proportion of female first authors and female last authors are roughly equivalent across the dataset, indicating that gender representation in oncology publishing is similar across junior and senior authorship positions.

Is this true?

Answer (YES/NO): NO